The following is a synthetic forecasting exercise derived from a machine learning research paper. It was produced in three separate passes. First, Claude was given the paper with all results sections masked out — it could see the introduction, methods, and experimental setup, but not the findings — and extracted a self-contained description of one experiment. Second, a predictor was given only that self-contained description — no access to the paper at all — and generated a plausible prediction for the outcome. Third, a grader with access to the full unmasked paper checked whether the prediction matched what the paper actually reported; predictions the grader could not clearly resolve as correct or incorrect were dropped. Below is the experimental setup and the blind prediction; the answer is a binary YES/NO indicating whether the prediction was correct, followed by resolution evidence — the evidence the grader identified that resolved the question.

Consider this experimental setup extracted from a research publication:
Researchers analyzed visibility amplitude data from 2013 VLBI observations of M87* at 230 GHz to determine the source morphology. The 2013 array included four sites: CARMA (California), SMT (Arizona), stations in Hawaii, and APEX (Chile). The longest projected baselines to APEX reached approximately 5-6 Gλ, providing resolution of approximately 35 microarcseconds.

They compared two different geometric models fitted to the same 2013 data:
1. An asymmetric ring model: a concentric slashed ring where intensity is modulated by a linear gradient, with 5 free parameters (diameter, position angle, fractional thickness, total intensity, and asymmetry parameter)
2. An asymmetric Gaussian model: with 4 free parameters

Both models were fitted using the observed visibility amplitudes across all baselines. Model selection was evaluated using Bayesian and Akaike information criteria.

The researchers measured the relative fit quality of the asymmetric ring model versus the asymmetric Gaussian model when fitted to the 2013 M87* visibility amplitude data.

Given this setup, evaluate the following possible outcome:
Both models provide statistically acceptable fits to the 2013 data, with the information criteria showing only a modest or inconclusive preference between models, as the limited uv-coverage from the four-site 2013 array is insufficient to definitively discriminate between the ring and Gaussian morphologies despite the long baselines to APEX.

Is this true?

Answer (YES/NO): YES